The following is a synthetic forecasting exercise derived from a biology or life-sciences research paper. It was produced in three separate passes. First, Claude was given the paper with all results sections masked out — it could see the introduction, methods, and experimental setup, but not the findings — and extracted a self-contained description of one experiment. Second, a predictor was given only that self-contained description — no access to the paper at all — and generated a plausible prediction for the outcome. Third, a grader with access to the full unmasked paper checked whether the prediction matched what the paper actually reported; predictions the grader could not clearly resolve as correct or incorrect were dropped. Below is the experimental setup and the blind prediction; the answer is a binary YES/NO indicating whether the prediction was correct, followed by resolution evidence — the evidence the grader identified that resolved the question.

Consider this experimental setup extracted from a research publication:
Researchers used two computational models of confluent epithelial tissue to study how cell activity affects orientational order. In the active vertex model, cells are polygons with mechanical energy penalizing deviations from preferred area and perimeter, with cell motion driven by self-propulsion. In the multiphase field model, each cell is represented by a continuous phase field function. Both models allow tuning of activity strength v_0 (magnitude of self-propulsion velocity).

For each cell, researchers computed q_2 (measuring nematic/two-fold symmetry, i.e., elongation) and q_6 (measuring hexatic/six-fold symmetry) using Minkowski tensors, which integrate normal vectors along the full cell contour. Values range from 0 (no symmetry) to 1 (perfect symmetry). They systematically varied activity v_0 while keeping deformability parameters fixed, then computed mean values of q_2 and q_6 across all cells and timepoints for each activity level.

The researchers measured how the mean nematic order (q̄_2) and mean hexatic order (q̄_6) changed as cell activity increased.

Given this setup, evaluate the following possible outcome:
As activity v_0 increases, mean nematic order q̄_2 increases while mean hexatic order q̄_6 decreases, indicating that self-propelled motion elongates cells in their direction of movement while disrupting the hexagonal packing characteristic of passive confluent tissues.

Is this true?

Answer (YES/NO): YES